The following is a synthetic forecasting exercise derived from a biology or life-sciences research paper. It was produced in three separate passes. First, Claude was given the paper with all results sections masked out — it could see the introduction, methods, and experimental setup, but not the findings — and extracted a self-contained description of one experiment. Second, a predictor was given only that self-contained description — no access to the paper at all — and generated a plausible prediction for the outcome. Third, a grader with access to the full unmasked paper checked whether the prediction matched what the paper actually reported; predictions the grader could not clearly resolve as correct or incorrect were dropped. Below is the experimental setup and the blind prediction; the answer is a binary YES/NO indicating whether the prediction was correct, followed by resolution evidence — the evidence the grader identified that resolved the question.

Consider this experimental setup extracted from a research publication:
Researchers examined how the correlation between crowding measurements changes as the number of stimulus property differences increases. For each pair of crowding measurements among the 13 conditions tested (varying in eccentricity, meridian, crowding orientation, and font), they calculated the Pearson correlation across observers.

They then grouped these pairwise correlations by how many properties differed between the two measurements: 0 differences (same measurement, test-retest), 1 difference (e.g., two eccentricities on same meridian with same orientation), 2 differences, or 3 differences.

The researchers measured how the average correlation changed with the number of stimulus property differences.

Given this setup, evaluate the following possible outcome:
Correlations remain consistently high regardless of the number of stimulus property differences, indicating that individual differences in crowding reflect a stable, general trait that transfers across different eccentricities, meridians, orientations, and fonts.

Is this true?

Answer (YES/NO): NO